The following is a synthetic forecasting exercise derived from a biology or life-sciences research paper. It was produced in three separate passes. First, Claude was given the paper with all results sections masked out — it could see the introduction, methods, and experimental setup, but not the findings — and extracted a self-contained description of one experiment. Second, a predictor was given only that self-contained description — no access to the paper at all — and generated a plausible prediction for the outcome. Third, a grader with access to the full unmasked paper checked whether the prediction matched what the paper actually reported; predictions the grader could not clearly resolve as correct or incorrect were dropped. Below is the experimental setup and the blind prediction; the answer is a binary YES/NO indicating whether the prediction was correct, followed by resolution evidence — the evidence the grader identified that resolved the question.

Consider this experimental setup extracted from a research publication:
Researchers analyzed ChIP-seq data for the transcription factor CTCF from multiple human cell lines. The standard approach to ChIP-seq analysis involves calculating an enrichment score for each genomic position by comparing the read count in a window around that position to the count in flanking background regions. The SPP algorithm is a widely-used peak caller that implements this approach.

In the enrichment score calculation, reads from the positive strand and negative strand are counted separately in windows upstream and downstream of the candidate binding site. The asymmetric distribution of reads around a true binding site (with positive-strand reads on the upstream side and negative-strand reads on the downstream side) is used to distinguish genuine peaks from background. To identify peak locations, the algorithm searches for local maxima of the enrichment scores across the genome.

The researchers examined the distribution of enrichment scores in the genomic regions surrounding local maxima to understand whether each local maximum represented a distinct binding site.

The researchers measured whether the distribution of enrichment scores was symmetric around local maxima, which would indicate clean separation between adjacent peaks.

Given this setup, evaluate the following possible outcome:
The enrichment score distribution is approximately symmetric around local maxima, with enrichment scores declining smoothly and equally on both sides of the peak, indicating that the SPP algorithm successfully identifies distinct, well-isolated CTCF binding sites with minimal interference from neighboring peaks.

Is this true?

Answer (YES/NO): NO